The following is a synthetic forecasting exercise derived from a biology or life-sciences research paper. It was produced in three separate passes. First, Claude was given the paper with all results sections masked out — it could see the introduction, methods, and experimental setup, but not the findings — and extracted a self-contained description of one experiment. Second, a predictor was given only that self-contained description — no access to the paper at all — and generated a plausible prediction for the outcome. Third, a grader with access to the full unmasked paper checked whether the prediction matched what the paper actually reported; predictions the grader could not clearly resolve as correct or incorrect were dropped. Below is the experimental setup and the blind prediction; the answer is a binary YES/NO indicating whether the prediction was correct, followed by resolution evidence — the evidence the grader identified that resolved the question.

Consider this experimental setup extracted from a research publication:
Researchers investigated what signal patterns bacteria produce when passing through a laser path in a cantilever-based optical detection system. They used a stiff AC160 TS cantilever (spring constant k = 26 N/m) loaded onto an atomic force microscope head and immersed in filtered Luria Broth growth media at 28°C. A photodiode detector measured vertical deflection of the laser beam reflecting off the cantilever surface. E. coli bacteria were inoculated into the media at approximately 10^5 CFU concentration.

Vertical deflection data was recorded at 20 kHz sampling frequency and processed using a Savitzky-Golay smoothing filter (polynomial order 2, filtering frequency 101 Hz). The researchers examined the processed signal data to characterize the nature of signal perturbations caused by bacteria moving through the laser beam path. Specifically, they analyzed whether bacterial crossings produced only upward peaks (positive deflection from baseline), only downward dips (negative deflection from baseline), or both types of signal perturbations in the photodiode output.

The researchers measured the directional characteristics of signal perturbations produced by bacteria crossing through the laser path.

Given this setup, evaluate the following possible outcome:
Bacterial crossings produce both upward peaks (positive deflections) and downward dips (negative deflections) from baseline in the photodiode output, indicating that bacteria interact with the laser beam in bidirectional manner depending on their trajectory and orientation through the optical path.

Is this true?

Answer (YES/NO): YES